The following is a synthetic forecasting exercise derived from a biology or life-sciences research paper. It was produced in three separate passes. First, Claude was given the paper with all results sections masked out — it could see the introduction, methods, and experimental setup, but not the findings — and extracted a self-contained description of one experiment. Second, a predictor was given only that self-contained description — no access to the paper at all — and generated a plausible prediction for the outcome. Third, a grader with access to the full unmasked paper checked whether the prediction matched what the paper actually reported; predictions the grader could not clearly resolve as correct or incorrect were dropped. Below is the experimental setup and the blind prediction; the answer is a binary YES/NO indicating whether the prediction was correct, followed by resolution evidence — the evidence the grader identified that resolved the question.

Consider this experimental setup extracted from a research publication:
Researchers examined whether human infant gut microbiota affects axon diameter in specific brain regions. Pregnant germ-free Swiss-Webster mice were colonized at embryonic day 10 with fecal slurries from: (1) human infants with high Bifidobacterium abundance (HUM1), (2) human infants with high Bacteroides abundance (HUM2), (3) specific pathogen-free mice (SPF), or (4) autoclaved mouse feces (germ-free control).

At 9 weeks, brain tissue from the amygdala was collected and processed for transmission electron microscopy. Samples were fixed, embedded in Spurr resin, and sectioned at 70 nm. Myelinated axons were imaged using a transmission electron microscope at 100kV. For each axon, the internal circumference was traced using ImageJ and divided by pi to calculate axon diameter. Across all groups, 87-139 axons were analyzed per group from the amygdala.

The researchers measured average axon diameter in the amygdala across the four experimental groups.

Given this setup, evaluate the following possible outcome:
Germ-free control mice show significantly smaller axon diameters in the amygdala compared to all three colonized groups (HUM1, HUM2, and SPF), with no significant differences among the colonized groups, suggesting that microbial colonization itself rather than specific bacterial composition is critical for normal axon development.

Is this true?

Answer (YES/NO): NO